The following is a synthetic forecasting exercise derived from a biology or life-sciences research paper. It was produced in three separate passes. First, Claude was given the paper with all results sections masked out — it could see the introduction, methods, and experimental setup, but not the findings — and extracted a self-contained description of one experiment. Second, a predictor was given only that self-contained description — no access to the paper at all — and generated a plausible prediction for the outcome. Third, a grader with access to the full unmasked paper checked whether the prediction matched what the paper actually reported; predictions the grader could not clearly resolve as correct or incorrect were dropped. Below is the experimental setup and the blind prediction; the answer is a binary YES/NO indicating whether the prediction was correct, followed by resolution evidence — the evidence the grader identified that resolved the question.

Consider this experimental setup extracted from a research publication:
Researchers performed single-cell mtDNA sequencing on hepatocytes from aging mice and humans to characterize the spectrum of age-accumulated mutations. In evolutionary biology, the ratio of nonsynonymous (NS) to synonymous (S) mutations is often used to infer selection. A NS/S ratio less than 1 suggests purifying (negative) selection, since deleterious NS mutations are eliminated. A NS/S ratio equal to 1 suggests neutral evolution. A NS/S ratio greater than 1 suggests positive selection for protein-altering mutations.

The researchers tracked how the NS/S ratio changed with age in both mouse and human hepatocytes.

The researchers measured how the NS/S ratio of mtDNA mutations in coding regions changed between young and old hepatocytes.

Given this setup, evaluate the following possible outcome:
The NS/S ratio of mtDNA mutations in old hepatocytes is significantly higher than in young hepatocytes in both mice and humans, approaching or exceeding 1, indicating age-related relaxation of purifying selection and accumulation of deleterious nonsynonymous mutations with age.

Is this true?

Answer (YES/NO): NO